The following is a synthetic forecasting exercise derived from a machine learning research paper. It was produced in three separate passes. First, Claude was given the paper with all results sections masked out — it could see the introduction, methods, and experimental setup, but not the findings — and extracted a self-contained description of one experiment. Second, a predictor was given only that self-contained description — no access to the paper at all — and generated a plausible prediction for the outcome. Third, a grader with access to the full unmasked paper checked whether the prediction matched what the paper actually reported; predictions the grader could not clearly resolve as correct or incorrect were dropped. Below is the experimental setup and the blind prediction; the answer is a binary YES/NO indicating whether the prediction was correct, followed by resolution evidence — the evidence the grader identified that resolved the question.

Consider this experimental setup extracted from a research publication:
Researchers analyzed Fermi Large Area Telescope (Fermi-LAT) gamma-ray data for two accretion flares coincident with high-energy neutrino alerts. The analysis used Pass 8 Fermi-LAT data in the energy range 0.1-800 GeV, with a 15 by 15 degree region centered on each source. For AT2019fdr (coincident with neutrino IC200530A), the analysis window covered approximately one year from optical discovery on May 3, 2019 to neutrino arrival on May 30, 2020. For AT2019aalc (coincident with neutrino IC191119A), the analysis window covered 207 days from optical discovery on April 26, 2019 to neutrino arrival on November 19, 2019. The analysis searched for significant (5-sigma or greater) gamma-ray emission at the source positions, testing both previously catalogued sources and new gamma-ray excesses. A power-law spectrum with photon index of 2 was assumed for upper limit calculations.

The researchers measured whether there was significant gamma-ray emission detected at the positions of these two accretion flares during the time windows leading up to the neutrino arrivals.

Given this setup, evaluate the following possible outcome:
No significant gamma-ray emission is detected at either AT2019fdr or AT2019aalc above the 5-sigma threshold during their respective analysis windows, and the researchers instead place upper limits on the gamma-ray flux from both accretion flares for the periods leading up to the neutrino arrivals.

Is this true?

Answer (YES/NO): YES